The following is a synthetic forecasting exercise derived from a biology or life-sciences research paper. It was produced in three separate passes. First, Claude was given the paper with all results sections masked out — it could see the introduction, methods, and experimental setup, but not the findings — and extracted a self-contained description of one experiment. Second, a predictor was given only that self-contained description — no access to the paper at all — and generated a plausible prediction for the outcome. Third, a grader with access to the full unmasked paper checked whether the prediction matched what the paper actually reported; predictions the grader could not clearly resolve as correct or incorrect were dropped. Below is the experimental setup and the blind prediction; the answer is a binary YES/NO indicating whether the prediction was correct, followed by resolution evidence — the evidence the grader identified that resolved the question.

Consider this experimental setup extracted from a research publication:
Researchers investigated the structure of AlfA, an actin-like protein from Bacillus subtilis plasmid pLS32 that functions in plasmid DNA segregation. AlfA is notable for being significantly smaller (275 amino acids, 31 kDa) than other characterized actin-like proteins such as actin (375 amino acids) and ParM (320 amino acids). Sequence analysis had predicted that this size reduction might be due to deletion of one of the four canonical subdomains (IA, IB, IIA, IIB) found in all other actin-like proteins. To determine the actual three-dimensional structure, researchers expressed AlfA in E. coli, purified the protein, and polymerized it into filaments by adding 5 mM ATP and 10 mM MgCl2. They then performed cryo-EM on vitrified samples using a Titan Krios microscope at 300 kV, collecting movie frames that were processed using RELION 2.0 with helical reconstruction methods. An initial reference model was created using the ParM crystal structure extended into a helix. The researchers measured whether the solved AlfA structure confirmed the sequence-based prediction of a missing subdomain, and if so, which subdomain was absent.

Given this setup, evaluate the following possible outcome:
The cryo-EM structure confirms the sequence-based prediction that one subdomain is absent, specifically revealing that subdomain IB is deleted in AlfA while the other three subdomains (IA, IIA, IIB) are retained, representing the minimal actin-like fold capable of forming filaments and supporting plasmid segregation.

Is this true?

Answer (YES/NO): NO